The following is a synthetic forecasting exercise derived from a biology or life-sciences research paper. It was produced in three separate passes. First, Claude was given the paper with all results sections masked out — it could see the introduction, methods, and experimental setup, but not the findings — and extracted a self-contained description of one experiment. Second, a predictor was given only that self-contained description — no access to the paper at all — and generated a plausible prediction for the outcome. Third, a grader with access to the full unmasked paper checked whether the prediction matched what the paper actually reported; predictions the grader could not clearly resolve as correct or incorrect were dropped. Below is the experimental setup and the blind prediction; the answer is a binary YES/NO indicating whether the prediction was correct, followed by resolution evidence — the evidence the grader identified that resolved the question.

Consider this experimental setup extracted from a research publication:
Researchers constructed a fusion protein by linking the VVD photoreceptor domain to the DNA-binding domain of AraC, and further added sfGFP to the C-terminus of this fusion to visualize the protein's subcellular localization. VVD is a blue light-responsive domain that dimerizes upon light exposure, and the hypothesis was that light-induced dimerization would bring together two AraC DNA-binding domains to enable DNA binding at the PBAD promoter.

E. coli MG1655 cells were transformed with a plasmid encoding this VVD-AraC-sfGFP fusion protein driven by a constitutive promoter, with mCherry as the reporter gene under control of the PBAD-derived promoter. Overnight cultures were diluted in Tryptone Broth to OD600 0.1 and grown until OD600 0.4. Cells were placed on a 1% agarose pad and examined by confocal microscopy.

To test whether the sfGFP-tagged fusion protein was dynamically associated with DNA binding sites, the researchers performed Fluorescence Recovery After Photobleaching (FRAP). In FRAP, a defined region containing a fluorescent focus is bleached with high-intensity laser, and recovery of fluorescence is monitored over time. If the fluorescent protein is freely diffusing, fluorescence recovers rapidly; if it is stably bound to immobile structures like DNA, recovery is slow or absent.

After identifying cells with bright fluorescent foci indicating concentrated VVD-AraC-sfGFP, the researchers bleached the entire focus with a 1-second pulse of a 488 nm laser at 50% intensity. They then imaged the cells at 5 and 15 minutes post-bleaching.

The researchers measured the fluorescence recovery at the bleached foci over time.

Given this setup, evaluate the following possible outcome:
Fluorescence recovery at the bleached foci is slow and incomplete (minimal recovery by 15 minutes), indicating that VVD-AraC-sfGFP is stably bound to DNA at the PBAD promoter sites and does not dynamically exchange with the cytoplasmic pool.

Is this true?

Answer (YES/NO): NO